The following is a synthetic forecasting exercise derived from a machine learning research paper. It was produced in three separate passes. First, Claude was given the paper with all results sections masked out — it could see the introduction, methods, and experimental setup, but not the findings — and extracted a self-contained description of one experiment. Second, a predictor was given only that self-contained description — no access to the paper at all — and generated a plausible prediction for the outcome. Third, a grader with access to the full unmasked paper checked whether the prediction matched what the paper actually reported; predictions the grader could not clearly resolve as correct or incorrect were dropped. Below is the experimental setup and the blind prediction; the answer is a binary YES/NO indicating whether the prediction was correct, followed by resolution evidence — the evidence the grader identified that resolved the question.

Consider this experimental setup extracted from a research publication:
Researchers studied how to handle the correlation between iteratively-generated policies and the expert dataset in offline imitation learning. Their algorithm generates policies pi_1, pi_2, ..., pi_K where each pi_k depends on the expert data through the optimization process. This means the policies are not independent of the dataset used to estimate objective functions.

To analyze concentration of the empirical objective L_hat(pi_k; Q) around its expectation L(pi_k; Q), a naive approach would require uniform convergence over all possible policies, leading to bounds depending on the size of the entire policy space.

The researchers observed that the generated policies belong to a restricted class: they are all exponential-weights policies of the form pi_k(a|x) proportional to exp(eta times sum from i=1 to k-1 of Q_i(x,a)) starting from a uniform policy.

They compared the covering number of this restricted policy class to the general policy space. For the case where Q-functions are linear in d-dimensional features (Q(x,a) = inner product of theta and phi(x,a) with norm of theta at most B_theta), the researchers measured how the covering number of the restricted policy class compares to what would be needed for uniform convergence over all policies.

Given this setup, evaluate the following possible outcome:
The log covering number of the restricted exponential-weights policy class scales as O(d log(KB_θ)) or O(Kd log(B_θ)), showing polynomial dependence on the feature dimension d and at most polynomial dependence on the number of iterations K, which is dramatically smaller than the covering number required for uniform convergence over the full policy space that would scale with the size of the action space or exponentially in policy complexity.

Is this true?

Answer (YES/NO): YES